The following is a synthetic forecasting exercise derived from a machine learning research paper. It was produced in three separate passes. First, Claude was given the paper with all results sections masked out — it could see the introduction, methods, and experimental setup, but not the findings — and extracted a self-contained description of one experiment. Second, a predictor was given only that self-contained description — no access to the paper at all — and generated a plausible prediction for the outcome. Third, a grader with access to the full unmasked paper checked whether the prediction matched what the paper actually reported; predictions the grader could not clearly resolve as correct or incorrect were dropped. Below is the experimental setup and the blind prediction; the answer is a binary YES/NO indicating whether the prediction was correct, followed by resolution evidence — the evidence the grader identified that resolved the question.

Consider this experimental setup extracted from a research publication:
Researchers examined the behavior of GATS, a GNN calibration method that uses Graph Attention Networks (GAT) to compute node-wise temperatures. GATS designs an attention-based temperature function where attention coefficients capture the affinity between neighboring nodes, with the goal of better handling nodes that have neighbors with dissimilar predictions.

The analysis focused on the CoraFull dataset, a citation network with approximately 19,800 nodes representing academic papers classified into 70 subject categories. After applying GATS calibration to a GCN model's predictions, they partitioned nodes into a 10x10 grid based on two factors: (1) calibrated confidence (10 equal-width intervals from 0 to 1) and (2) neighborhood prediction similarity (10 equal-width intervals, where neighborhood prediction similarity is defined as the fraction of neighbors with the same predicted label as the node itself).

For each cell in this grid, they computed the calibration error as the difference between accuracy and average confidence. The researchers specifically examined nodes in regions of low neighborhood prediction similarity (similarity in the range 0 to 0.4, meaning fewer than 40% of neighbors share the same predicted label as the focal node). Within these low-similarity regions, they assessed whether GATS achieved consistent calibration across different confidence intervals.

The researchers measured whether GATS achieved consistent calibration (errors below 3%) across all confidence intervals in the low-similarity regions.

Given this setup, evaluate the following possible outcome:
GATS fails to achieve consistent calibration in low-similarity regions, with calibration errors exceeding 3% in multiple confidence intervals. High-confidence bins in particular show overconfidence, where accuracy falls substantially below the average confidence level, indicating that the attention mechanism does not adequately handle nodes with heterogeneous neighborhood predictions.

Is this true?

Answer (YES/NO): NO